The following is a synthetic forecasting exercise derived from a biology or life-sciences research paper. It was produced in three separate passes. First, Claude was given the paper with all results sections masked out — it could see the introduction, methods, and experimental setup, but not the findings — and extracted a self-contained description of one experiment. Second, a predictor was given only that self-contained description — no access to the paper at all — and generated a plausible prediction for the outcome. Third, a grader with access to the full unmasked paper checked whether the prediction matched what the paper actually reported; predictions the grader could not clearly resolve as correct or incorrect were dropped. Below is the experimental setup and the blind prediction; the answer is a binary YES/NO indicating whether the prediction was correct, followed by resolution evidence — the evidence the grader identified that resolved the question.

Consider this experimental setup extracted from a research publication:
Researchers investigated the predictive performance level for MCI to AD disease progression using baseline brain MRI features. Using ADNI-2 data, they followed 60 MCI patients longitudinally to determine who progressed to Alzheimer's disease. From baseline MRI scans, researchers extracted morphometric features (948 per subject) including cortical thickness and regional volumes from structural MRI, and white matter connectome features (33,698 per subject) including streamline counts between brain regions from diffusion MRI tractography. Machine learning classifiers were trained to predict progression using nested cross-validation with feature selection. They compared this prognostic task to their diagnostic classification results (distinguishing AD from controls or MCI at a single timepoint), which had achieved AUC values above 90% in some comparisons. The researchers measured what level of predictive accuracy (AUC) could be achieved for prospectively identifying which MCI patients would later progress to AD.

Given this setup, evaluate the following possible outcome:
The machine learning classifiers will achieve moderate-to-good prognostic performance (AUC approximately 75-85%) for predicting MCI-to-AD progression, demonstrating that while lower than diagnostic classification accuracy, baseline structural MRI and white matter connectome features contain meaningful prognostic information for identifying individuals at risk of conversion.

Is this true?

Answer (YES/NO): NO